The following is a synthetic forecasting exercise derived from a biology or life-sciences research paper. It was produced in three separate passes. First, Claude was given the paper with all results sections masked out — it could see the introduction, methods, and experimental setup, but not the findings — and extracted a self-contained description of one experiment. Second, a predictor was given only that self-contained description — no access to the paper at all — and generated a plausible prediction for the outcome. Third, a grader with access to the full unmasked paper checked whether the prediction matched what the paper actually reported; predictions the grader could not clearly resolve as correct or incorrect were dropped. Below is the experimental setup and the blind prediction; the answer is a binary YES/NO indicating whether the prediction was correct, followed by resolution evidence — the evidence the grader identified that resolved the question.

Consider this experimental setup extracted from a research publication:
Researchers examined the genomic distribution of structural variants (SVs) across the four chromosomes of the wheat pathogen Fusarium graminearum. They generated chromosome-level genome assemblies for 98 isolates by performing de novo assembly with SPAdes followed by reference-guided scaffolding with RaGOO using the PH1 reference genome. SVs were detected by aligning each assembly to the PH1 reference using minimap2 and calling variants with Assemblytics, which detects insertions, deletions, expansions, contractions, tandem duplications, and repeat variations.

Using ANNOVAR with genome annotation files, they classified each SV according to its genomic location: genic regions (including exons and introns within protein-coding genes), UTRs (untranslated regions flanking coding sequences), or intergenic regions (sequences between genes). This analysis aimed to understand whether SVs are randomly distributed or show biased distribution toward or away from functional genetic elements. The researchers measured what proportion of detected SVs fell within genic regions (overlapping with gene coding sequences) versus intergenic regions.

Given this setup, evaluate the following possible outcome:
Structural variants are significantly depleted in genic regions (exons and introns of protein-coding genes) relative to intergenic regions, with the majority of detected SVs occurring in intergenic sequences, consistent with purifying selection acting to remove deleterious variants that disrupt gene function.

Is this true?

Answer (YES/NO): NO